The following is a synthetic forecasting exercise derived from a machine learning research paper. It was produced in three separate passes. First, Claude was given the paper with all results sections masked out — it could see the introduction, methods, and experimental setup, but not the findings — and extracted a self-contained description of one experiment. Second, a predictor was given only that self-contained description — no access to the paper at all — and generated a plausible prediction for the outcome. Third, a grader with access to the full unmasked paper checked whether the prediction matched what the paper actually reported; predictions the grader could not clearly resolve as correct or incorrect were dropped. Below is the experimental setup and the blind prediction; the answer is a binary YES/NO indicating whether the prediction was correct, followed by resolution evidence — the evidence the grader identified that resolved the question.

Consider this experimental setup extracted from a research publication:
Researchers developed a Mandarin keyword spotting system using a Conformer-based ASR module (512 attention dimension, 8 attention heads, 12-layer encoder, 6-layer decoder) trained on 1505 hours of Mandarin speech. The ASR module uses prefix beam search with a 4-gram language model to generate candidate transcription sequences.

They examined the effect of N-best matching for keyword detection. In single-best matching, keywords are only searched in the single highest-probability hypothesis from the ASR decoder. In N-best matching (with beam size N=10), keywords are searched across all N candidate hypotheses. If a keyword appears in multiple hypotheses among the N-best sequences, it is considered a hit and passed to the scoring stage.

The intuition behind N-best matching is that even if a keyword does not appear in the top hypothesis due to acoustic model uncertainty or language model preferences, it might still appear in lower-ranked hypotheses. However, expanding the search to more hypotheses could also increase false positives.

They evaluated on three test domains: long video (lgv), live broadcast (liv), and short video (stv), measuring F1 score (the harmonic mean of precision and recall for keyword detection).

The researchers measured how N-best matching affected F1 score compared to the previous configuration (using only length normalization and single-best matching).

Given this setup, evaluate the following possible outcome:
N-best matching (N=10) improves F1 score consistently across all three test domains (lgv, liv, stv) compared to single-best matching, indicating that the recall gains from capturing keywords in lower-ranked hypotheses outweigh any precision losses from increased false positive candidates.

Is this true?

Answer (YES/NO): NO